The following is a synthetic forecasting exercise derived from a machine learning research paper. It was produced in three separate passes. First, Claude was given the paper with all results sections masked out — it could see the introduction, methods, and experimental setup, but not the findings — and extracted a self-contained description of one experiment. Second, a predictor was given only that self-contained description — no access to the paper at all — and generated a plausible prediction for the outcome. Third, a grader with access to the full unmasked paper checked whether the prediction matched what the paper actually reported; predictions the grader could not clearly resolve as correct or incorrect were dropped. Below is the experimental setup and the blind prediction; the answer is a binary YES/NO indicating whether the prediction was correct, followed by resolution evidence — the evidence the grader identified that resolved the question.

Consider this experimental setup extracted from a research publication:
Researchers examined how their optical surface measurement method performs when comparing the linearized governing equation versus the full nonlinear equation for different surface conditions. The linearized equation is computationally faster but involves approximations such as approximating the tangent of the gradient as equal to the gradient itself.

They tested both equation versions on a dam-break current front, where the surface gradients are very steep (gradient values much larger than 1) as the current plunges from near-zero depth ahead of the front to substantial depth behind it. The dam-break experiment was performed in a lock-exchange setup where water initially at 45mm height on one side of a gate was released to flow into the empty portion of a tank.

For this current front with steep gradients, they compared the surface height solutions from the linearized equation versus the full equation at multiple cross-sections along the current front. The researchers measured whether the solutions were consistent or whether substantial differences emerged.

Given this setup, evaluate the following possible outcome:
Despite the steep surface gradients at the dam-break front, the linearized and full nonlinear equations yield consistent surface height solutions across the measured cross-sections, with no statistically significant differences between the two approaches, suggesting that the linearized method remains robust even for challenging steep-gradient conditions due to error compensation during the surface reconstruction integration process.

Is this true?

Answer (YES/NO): NO